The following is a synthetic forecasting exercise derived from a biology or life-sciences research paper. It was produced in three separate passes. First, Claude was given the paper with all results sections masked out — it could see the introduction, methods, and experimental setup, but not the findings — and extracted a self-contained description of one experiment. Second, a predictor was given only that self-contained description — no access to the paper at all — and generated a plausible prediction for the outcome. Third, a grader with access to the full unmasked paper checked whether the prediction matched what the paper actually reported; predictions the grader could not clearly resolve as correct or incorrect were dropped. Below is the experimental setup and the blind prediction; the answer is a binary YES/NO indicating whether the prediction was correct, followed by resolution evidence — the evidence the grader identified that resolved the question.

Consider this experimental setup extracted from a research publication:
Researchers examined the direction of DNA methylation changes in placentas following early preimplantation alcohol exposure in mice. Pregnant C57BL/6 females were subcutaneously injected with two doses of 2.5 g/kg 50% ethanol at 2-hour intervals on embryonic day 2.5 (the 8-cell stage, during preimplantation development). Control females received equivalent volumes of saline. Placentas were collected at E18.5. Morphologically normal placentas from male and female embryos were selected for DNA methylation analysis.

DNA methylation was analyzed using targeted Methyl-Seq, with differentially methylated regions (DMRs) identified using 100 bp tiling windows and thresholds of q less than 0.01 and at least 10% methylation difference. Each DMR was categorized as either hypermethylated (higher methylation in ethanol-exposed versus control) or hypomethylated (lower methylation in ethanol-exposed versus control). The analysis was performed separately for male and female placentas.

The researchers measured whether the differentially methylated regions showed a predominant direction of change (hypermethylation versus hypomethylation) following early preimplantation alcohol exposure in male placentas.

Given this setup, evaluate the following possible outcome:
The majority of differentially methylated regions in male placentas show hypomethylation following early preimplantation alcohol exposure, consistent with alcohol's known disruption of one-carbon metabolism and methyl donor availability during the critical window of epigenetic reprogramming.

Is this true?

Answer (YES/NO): NO